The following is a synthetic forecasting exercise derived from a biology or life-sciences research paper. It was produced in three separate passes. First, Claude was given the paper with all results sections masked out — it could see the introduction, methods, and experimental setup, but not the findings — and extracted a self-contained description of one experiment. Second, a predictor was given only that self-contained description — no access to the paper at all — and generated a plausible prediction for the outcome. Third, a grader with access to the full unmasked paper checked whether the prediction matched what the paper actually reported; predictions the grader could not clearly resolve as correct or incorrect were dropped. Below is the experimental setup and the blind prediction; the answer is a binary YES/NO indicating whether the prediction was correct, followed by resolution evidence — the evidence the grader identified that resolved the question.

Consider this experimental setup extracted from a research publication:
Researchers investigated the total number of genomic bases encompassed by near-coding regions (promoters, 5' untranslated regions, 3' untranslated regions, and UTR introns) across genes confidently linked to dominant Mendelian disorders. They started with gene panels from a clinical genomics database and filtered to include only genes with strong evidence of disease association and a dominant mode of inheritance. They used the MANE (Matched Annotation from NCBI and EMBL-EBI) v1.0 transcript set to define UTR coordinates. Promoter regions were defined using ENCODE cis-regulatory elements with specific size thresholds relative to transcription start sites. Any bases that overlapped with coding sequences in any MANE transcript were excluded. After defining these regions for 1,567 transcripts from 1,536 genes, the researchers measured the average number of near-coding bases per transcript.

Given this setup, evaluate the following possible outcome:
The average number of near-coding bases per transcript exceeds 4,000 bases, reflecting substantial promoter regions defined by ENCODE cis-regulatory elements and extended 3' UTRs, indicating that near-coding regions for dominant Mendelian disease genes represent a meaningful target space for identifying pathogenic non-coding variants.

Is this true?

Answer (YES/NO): YES